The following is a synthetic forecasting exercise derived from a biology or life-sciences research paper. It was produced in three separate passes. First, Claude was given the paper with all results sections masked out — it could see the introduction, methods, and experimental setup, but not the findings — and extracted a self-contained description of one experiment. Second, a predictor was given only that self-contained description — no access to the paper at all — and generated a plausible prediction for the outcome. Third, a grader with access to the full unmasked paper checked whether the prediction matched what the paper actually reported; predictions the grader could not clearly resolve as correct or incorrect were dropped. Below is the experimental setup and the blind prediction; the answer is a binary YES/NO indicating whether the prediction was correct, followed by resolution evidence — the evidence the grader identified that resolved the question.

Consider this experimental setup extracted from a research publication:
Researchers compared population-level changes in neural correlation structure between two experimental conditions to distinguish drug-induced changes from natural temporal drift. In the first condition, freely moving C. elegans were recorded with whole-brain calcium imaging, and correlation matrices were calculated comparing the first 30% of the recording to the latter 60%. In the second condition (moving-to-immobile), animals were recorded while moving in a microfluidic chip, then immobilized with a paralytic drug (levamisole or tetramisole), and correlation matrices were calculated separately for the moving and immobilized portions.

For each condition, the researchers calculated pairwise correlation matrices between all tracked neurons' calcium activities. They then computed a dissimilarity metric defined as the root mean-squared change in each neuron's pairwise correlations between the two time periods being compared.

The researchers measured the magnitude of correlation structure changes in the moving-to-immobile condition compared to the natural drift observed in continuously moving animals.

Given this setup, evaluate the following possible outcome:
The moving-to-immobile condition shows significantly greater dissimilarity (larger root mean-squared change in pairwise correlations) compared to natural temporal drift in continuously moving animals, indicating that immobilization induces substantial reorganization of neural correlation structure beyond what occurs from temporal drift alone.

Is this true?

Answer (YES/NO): YES